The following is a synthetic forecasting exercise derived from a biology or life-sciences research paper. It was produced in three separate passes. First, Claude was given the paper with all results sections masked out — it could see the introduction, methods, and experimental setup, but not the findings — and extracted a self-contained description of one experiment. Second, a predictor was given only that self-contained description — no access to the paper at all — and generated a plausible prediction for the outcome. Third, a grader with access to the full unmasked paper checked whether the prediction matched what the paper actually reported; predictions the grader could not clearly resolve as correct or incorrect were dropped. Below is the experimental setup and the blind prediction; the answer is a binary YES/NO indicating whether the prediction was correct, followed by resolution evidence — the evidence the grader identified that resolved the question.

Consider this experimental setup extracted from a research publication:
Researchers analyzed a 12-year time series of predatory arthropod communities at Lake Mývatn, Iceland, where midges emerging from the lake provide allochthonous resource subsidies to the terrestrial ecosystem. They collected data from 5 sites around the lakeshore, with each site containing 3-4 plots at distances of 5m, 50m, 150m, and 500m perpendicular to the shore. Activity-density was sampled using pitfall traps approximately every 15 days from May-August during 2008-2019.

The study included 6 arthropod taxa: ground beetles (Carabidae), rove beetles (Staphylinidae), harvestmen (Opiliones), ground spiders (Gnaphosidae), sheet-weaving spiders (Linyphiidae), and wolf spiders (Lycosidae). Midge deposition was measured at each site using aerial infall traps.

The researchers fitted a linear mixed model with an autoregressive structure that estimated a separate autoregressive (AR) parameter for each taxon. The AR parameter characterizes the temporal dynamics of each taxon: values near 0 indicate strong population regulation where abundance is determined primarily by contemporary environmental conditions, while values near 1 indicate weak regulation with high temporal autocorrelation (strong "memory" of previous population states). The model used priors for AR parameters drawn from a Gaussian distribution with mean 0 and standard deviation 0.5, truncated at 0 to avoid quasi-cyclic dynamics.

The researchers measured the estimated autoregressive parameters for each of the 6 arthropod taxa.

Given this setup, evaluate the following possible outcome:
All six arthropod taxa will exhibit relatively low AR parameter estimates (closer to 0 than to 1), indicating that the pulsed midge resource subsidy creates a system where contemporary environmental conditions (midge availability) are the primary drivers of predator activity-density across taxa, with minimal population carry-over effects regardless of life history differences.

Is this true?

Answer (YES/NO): YES